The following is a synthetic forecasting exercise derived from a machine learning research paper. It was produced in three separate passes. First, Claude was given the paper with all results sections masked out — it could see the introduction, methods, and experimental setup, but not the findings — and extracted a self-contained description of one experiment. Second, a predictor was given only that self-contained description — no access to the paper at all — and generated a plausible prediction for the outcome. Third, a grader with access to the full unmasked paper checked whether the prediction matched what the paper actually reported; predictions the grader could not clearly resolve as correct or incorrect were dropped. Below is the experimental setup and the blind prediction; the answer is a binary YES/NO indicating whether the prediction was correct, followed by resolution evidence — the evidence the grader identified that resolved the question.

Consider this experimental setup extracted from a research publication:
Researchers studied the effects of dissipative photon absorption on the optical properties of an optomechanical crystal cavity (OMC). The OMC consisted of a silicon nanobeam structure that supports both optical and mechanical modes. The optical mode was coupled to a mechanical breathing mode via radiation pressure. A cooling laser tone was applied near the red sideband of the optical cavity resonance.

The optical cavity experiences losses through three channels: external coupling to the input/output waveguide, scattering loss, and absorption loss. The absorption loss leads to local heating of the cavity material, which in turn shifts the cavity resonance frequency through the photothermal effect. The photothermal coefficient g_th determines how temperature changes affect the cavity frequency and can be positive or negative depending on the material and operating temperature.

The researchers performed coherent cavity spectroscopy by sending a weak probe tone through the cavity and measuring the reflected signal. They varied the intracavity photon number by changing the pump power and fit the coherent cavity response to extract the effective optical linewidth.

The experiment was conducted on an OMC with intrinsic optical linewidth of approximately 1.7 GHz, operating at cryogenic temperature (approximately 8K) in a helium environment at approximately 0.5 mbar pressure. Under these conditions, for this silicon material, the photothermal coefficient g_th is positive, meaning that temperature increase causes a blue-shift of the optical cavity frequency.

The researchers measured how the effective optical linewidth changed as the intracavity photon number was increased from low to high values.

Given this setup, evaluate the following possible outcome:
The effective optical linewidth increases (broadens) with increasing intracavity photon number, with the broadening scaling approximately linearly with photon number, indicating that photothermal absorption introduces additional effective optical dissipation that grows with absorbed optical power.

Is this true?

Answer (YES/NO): NO